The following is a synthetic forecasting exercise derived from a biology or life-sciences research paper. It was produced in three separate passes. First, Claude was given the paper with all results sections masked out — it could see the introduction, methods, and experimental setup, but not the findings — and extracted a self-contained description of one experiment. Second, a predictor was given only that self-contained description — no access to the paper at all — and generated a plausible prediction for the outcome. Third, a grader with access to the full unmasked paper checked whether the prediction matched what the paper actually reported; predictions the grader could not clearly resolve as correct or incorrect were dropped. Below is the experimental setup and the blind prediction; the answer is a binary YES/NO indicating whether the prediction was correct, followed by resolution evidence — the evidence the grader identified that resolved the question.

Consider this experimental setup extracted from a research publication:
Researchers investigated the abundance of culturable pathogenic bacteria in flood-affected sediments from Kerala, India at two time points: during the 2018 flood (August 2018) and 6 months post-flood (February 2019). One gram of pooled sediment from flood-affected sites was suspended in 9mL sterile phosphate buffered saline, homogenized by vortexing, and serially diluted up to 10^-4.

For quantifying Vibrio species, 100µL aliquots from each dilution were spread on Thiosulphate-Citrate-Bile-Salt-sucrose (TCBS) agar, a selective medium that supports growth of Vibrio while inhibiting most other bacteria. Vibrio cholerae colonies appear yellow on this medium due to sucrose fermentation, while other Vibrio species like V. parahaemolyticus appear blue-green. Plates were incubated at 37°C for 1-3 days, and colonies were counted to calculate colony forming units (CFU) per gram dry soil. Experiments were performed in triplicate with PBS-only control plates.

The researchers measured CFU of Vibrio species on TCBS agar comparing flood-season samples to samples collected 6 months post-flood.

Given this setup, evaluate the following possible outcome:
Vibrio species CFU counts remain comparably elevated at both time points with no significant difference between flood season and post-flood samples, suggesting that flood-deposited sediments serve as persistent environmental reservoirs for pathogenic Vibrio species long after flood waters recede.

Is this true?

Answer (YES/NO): NO